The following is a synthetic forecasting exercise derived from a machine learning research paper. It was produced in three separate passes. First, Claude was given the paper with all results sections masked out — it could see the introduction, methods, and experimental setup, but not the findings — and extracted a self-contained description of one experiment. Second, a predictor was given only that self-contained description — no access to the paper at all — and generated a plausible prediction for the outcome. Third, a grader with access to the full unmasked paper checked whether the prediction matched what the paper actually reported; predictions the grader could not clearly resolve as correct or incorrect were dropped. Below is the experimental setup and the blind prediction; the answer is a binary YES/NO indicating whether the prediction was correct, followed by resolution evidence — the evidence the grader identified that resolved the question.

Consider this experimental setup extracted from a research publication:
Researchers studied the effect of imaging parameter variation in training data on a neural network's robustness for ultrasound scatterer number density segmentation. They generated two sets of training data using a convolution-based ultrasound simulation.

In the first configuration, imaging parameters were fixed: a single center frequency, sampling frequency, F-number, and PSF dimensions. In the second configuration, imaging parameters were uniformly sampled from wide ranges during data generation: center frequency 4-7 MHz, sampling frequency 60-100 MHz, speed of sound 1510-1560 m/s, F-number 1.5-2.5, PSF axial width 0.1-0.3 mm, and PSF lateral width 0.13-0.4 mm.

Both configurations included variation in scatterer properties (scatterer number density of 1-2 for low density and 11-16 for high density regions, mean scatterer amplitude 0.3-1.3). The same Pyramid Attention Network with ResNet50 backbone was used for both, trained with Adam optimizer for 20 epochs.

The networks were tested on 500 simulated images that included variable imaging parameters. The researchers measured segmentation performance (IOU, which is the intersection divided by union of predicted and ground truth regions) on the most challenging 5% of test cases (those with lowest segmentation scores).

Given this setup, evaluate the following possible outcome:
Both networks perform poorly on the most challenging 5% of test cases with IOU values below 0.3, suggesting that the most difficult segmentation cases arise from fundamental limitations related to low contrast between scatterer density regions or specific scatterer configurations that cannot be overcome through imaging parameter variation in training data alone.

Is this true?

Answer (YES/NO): NO